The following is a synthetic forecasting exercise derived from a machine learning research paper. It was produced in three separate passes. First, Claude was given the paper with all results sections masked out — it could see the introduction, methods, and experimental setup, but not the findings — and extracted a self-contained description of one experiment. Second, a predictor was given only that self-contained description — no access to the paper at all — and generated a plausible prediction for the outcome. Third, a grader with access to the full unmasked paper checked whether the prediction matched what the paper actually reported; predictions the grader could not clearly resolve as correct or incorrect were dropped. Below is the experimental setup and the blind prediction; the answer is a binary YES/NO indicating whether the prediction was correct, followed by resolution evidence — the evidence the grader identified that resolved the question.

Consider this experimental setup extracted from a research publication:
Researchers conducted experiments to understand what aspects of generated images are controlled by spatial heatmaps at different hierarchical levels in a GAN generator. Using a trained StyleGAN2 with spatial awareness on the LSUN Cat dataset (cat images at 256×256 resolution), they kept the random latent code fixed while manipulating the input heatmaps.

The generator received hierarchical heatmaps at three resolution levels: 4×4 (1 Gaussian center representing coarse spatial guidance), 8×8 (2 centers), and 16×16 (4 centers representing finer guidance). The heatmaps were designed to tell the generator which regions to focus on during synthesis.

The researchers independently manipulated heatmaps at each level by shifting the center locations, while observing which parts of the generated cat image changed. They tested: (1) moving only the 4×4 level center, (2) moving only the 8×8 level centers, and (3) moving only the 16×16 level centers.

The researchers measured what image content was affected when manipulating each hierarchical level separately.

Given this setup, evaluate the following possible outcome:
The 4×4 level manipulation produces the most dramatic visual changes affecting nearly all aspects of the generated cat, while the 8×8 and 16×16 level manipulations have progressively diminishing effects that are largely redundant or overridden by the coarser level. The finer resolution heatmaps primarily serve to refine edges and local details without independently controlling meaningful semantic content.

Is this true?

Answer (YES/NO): NO